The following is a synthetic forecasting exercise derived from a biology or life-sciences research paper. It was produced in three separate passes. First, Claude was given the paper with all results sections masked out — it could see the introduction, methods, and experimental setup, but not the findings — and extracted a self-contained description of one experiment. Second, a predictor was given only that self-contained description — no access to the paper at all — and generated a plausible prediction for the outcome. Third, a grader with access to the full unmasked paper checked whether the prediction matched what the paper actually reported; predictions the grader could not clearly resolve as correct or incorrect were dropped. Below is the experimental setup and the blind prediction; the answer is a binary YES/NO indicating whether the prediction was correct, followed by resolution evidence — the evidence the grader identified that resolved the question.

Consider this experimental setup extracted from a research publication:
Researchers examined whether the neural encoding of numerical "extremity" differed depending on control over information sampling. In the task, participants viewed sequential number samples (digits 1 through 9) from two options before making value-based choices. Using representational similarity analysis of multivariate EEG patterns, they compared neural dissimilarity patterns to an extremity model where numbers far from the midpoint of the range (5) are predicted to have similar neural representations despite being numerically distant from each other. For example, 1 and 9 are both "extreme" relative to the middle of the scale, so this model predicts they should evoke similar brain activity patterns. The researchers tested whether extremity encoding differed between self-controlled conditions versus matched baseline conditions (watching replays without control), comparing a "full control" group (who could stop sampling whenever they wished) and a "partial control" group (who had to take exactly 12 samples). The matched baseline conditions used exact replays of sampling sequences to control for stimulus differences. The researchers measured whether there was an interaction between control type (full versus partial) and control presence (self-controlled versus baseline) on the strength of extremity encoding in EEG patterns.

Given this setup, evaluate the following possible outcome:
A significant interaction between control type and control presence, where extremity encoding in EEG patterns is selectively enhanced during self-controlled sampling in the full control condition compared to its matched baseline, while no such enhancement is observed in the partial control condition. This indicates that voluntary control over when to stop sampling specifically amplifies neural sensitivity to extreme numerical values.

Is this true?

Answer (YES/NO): NO